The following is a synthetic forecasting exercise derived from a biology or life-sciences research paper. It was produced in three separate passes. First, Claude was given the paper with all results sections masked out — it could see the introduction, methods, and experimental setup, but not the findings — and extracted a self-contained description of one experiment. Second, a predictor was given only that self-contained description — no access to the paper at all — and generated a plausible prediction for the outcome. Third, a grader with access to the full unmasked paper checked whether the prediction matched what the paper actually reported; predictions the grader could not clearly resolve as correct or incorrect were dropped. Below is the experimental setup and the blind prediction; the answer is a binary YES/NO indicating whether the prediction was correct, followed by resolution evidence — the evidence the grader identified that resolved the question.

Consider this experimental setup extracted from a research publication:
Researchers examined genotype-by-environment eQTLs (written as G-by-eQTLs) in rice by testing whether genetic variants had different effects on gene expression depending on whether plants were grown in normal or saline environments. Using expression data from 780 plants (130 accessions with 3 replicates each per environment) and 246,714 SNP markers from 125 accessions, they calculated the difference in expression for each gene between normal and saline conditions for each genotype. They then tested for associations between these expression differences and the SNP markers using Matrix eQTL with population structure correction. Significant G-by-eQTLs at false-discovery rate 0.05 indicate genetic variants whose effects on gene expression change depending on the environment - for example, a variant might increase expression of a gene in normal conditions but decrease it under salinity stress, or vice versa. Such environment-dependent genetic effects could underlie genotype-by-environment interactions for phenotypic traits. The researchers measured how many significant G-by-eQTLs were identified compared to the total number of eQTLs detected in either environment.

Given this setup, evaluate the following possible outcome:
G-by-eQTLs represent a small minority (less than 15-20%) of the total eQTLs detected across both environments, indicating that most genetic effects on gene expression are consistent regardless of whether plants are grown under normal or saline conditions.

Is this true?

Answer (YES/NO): NO